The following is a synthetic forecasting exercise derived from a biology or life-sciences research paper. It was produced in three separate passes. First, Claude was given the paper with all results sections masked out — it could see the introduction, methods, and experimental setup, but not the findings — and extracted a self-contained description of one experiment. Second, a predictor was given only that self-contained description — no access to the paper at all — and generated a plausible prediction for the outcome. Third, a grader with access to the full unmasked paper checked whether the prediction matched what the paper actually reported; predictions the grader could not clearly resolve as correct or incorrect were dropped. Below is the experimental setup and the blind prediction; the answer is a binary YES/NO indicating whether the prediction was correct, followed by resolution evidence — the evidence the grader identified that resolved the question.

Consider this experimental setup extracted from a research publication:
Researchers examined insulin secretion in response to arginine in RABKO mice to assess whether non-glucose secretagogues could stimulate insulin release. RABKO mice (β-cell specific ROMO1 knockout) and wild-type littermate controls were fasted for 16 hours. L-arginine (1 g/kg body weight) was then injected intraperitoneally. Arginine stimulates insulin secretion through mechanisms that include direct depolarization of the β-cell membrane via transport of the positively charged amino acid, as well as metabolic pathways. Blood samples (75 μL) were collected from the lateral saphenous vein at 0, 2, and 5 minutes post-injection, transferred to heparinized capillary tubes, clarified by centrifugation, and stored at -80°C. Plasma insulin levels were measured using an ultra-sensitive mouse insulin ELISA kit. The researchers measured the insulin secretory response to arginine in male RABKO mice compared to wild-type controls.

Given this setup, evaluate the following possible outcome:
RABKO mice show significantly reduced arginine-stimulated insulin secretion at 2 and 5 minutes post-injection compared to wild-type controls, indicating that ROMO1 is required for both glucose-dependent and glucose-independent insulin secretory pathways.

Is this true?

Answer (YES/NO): YES